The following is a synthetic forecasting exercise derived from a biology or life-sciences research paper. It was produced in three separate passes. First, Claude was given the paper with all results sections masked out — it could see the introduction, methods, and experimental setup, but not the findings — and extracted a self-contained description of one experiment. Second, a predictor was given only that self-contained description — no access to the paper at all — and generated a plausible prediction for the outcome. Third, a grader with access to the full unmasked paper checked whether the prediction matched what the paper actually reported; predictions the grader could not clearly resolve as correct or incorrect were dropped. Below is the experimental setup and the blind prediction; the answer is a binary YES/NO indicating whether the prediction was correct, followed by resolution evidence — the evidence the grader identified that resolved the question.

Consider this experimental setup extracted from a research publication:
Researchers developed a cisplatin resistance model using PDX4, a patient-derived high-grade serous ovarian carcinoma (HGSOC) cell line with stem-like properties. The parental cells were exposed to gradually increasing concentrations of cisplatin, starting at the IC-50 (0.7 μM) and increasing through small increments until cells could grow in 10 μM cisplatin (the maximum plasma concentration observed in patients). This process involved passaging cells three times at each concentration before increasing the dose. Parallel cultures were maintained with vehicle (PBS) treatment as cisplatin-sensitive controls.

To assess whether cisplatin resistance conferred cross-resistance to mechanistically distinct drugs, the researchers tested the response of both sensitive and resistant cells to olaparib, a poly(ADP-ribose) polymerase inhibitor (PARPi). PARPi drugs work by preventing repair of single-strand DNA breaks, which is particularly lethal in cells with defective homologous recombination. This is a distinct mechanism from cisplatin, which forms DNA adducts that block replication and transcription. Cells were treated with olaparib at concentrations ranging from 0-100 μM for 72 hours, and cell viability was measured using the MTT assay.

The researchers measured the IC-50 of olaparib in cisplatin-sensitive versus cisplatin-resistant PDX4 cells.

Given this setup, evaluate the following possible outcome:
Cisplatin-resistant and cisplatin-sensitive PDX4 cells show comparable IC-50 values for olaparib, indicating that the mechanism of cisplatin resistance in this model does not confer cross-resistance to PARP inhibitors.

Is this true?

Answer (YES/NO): NO